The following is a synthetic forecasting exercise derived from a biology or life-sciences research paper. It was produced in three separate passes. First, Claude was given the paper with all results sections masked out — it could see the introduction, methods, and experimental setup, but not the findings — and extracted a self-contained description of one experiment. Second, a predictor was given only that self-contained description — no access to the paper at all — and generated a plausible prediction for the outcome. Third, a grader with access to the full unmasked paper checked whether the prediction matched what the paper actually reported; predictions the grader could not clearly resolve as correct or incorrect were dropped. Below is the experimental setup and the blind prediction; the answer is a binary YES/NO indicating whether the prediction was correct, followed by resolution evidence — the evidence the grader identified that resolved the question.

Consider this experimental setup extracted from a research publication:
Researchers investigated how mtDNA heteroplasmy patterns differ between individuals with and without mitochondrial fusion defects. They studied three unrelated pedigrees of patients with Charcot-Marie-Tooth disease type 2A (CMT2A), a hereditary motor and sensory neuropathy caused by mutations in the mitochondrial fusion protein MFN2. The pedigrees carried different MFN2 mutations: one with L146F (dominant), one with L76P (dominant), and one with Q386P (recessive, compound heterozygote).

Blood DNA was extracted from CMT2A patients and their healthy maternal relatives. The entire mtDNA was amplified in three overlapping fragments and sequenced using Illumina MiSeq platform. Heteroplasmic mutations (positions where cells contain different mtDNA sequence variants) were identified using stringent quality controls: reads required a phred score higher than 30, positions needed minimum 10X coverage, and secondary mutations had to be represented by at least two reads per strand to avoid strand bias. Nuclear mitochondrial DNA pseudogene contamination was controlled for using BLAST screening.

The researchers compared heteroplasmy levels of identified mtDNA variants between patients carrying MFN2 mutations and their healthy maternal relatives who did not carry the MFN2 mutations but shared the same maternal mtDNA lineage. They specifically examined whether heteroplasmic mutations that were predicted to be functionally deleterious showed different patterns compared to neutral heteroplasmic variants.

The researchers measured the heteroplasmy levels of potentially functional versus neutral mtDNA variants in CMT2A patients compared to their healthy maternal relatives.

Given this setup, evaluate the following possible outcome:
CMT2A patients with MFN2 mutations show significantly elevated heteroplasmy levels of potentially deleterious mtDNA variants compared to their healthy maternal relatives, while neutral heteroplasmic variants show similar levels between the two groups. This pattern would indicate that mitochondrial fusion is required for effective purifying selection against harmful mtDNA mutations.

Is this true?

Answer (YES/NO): NO